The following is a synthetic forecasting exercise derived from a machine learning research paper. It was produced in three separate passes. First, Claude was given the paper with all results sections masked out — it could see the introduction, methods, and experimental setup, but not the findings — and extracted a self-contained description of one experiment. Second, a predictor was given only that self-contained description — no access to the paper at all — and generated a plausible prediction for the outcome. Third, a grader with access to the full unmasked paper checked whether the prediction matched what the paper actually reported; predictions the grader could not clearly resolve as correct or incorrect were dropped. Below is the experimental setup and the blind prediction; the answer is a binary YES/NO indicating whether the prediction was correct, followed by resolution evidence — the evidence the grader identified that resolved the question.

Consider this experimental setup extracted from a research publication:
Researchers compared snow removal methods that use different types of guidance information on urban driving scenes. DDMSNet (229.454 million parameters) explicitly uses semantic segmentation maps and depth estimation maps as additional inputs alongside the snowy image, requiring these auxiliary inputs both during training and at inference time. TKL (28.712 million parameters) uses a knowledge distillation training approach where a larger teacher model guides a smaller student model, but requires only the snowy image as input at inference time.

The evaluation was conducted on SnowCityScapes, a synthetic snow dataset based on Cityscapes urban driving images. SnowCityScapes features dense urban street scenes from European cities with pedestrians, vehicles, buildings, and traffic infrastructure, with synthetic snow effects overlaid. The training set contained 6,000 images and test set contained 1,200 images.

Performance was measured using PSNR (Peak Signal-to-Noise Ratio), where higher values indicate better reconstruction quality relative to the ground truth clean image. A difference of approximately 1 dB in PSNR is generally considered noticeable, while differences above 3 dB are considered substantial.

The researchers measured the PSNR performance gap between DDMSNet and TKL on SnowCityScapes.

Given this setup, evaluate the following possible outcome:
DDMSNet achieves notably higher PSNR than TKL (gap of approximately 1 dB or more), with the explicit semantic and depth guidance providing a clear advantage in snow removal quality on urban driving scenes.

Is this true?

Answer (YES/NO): NO